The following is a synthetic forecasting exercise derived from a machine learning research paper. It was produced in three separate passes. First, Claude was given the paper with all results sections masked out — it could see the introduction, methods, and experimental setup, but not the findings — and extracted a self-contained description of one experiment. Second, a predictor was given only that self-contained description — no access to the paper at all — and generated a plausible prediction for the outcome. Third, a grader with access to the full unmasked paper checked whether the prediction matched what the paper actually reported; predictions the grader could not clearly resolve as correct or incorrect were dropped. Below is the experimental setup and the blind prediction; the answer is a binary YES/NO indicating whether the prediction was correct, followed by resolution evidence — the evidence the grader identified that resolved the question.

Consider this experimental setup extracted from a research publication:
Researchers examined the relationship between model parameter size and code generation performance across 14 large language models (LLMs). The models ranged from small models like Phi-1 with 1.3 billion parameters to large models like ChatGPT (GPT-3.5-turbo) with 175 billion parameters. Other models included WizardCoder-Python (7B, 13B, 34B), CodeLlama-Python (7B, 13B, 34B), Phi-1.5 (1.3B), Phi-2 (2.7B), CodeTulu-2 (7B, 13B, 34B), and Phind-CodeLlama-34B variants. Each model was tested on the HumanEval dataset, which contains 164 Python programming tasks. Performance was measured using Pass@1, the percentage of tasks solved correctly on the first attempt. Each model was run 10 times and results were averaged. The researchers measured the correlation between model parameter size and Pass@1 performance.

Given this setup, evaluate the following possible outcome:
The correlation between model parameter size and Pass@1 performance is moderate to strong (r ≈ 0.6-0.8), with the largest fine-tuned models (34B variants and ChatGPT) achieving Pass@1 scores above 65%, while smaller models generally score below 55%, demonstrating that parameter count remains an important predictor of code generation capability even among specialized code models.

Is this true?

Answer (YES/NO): NO